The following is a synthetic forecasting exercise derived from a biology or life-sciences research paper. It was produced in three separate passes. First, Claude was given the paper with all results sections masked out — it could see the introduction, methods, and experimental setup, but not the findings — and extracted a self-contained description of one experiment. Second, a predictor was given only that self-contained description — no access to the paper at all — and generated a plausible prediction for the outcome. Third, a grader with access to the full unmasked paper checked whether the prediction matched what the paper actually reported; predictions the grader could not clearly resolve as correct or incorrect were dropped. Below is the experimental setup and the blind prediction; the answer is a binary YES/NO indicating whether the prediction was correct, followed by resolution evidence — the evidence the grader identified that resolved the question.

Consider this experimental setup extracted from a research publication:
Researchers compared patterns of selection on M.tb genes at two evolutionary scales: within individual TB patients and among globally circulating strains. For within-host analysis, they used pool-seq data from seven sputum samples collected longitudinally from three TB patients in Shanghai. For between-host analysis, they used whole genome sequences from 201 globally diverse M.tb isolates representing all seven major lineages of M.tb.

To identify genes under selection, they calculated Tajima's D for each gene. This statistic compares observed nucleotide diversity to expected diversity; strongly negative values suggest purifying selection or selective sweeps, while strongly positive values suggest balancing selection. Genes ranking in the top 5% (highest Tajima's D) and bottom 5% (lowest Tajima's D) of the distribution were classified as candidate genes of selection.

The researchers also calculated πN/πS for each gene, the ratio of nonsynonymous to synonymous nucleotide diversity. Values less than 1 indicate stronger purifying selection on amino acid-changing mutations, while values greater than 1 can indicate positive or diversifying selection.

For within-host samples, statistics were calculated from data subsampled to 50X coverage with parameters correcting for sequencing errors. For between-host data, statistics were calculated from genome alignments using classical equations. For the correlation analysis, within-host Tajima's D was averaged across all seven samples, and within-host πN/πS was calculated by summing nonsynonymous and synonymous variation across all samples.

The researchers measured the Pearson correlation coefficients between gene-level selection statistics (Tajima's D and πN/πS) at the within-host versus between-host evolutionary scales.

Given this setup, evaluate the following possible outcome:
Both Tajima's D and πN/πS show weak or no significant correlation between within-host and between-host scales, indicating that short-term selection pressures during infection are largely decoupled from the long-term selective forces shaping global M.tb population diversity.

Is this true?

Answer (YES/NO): NO